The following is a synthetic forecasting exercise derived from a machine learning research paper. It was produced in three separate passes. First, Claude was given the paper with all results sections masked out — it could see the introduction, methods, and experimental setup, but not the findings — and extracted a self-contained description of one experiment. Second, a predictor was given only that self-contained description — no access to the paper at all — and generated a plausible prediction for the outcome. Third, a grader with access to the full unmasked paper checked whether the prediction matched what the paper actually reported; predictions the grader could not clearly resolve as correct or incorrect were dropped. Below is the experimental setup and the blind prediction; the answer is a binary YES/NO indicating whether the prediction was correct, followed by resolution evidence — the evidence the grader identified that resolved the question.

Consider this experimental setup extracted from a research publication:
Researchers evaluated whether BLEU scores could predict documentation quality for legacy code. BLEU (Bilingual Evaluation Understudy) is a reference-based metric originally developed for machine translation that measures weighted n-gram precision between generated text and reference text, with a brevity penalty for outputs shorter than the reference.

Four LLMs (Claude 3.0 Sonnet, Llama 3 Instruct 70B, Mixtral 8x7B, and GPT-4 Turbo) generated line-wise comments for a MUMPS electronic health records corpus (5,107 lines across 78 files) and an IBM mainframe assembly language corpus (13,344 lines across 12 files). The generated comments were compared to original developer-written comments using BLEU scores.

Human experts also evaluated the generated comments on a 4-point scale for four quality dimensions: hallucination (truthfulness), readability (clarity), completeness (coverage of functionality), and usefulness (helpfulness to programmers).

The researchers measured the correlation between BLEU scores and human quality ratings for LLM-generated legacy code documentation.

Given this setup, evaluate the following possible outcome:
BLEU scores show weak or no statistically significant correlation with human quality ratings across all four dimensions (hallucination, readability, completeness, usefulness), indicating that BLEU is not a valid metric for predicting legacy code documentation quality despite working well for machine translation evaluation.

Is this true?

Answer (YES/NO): YES